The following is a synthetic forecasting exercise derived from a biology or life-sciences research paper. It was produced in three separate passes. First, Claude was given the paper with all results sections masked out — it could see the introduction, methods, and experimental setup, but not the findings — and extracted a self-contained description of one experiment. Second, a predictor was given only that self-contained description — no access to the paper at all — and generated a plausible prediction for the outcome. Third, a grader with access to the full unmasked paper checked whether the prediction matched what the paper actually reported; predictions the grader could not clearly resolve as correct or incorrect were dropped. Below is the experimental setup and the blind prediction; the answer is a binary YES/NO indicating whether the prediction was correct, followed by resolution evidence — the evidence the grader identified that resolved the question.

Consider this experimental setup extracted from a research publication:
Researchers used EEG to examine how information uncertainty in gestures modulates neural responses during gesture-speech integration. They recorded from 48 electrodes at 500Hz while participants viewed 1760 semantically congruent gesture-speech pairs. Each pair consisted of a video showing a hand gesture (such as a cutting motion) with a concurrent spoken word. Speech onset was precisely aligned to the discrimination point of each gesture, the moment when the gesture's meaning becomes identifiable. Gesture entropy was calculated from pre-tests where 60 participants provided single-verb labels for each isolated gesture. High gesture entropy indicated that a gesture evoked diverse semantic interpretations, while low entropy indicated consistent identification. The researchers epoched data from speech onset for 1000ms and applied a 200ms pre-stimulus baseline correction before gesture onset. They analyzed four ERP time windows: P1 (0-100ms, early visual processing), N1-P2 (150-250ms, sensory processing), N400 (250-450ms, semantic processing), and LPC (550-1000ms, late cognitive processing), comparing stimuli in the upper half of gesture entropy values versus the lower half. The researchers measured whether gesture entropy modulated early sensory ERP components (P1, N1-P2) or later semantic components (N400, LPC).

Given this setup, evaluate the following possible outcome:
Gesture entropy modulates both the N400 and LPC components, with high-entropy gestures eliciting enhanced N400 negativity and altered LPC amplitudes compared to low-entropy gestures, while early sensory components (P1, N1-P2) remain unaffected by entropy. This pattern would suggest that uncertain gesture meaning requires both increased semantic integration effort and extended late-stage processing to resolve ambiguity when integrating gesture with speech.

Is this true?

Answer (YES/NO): NO